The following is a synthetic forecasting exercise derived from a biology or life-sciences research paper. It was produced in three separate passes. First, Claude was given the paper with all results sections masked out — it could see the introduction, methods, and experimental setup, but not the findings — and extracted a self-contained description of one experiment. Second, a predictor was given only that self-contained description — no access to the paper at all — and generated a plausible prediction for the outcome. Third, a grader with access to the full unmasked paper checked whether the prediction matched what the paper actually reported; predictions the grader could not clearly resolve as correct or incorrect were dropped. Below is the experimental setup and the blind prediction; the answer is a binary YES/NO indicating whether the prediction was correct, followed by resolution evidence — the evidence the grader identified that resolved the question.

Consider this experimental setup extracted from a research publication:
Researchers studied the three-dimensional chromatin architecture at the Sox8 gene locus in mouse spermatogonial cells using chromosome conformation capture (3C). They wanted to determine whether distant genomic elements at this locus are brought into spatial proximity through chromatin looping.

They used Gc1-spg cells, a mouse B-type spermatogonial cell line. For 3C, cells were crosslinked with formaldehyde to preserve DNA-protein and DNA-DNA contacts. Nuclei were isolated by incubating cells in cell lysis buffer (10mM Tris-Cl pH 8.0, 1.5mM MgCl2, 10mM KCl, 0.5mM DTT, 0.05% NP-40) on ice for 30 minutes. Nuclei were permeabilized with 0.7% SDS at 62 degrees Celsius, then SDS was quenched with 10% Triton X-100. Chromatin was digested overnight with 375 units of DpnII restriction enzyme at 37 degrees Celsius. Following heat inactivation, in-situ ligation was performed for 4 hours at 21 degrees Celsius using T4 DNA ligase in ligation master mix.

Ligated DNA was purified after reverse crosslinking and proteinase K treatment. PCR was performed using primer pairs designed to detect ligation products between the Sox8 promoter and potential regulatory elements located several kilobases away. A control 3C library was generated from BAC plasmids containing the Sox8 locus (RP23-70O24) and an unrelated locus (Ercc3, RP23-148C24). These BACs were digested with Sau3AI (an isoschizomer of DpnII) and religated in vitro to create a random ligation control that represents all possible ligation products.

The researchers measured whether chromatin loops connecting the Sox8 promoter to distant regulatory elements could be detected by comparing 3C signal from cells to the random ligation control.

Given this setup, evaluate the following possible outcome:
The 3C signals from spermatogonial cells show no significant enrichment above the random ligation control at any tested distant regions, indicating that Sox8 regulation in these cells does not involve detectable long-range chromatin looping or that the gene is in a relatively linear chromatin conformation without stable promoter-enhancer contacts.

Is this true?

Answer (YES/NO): NO